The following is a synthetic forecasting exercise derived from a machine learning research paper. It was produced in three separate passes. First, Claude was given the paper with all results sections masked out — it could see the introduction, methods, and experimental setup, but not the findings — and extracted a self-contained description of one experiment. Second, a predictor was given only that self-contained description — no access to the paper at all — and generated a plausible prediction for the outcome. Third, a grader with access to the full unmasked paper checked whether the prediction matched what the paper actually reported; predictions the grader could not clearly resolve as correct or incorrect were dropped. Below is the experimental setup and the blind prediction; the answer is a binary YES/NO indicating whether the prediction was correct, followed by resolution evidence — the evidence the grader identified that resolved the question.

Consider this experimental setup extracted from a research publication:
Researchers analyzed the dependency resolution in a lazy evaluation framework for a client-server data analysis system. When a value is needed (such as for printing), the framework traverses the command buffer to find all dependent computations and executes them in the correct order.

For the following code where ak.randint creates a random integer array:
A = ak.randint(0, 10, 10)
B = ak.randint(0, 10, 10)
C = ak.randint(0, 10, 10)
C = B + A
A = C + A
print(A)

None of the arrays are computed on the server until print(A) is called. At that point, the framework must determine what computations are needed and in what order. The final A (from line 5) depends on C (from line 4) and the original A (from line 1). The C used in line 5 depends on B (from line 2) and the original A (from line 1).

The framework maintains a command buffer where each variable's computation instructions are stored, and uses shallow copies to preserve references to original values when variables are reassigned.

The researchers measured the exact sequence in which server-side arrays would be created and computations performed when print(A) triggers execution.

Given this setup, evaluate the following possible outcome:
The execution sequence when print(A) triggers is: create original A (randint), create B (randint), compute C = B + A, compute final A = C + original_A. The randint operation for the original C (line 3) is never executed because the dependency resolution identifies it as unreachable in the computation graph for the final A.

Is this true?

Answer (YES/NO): YES